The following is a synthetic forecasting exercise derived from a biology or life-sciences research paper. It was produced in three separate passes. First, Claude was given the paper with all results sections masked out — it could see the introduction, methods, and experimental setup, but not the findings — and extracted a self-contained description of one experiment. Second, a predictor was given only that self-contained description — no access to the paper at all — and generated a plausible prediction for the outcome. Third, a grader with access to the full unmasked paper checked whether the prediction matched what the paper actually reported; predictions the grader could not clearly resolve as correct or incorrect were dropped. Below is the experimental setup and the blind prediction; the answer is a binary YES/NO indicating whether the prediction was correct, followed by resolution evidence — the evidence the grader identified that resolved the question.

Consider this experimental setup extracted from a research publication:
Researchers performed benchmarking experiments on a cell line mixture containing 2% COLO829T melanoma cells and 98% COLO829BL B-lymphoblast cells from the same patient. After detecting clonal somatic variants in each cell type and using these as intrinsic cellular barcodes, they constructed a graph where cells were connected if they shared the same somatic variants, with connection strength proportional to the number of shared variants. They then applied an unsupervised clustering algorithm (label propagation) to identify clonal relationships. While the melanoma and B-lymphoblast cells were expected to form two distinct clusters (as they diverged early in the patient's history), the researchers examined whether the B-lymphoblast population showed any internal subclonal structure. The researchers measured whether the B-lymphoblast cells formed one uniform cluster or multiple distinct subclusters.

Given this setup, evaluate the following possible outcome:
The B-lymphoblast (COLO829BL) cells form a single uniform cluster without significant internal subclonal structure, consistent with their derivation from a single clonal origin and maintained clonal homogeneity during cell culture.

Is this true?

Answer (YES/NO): NO